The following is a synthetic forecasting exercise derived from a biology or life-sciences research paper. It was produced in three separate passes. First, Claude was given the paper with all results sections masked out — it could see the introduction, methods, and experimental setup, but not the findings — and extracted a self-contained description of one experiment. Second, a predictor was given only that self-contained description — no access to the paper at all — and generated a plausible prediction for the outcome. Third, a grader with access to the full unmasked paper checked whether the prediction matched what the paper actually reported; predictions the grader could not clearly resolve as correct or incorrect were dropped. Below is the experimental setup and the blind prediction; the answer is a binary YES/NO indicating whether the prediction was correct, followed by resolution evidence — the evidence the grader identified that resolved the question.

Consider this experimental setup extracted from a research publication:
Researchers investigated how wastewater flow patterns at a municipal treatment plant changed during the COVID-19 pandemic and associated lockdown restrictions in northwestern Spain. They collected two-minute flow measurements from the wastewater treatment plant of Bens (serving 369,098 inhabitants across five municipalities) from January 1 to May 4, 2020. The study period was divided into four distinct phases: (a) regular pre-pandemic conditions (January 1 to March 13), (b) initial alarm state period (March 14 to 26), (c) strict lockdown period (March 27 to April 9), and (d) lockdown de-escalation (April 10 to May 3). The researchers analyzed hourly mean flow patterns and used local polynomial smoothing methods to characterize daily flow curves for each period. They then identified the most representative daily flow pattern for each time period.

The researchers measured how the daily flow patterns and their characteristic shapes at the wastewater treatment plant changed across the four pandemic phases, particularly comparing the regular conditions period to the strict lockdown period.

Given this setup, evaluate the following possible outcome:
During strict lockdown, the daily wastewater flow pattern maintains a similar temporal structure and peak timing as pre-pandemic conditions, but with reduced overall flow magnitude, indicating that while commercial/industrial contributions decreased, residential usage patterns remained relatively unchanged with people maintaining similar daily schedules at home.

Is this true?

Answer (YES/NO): NO